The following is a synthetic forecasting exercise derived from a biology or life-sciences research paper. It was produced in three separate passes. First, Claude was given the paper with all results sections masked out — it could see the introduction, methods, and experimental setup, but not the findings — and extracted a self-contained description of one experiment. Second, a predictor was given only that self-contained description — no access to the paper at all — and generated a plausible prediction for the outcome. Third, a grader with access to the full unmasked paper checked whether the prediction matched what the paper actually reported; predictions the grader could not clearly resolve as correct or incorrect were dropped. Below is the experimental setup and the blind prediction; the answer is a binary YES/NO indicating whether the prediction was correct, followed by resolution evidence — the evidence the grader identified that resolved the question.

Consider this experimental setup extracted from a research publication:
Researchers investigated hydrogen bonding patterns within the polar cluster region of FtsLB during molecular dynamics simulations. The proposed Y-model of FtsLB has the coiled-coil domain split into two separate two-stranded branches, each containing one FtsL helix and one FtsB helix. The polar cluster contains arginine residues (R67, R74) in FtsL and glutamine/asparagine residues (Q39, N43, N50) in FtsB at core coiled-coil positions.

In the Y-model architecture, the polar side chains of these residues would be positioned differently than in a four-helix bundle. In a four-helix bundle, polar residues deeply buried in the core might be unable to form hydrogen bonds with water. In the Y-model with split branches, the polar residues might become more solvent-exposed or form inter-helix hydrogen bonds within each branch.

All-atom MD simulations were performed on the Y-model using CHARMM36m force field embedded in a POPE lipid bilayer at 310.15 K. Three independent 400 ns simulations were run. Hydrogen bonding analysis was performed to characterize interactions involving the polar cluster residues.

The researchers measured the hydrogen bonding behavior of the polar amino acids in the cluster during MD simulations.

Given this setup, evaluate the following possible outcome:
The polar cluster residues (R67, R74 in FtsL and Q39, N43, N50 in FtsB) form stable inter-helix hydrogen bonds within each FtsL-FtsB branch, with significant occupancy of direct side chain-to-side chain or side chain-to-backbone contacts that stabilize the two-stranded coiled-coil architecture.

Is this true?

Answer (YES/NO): YES